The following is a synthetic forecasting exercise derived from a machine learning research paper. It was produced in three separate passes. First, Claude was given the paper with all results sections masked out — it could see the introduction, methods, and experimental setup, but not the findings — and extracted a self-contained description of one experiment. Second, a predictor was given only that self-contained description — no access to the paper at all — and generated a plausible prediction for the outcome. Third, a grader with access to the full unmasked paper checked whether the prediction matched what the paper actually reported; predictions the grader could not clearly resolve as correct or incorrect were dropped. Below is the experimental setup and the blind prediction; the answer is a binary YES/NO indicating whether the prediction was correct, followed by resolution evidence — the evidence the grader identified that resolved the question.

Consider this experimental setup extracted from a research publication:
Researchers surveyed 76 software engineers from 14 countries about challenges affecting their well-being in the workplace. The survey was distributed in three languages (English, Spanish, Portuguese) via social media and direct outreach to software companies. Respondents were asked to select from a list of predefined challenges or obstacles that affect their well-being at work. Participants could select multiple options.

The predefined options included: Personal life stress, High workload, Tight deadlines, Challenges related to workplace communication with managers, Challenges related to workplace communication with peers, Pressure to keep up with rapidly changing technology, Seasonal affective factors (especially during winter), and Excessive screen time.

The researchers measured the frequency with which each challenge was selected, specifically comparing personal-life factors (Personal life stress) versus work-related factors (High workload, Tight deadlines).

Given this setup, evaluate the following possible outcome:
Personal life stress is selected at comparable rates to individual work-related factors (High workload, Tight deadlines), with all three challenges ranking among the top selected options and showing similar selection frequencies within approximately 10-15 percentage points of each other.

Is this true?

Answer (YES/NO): NO